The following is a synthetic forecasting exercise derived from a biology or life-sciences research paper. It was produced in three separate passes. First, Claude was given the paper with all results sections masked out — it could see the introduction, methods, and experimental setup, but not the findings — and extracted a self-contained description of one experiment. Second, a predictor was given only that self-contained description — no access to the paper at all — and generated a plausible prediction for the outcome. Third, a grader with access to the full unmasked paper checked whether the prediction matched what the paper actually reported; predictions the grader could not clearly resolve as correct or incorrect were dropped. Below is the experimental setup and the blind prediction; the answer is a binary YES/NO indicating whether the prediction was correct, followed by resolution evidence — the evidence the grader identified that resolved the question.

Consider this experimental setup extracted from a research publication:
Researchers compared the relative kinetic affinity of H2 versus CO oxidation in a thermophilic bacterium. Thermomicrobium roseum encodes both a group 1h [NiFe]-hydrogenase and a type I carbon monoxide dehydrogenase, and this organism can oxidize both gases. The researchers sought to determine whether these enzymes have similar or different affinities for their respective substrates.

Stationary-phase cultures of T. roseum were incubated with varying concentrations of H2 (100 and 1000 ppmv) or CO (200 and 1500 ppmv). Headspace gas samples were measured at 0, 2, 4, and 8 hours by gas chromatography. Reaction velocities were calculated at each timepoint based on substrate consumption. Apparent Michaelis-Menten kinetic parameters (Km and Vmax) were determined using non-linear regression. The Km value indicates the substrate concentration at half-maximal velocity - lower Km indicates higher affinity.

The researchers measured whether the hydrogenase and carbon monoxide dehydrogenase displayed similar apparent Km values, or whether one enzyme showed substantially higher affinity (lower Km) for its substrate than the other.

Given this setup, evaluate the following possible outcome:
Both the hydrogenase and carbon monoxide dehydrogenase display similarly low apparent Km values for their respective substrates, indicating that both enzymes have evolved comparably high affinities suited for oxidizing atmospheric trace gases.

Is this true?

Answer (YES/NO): NO